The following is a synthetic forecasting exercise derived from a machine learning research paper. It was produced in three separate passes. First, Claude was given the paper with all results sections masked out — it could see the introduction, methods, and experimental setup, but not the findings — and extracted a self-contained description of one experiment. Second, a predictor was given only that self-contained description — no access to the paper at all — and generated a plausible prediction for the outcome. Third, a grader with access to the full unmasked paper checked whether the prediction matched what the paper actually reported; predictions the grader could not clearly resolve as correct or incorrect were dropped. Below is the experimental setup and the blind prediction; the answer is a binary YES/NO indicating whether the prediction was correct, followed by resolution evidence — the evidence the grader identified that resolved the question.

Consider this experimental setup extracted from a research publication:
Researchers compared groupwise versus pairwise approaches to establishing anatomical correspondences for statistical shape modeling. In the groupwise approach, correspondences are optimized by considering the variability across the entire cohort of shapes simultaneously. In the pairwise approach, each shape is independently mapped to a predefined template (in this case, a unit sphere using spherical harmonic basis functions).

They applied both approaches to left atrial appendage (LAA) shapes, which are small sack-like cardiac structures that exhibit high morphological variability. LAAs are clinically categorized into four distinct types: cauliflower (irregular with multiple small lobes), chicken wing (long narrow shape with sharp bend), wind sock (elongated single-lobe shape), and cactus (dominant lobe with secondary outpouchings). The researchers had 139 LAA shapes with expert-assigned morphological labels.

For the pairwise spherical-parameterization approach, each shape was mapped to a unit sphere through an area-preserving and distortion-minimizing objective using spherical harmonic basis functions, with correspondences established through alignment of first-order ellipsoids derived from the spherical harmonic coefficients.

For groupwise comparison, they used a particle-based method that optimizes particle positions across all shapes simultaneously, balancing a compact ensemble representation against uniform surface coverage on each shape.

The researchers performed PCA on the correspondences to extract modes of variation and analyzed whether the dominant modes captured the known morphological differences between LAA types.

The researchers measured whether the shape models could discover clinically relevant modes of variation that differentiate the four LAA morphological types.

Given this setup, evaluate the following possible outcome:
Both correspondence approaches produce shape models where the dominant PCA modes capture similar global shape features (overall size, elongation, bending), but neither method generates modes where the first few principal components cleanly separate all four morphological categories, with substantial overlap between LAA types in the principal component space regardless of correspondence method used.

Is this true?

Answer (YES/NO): NO